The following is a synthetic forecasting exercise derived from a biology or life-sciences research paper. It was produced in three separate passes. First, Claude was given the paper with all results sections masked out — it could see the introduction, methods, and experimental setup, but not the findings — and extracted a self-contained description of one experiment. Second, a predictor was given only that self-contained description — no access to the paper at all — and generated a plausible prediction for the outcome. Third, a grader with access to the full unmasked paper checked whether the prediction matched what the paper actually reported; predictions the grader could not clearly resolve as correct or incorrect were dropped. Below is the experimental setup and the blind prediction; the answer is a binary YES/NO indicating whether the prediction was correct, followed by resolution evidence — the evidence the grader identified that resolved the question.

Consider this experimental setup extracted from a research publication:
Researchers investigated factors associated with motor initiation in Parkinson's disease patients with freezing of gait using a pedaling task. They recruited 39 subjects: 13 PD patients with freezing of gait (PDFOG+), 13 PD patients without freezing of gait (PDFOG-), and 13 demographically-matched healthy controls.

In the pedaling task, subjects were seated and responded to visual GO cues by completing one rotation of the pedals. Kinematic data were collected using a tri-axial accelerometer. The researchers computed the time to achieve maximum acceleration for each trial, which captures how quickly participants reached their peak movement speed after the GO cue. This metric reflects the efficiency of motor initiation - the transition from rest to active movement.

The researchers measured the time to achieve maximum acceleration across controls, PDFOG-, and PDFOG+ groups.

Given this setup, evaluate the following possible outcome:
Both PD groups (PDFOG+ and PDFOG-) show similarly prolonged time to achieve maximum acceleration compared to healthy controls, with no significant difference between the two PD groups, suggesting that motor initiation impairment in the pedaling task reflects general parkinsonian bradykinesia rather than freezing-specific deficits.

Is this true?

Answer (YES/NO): YES